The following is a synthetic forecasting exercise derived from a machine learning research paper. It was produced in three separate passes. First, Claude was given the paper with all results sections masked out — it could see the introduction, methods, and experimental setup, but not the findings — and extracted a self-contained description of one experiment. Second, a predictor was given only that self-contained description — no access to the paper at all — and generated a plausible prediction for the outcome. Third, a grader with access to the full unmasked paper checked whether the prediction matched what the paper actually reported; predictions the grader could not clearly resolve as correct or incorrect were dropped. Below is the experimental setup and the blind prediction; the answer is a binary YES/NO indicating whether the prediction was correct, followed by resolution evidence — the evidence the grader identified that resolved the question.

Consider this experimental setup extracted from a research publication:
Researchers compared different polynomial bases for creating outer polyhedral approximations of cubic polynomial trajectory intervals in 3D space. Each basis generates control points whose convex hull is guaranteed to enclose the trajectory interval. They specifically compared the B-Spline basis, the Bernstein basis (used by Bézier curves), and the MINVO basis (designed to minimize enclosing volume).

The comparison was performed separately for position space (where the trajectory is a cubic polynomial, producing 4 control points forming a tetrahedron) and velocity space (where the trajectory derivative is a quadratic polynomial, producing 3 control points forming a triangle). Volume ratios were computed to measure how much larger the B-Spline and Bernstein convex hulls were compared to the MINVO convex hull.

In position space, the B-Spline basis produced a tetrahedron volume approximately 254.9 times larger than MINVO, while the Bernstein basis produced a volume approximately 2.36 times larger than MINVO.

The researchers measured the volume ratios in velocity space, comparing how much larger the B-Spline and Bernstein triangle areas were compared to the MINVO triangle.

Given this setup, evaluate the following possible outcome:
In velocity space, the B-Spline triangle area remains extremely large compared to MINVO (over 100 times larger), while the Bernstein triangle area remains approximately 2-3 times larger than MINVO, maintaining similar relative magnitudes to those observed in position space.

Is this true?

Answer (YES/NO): NO